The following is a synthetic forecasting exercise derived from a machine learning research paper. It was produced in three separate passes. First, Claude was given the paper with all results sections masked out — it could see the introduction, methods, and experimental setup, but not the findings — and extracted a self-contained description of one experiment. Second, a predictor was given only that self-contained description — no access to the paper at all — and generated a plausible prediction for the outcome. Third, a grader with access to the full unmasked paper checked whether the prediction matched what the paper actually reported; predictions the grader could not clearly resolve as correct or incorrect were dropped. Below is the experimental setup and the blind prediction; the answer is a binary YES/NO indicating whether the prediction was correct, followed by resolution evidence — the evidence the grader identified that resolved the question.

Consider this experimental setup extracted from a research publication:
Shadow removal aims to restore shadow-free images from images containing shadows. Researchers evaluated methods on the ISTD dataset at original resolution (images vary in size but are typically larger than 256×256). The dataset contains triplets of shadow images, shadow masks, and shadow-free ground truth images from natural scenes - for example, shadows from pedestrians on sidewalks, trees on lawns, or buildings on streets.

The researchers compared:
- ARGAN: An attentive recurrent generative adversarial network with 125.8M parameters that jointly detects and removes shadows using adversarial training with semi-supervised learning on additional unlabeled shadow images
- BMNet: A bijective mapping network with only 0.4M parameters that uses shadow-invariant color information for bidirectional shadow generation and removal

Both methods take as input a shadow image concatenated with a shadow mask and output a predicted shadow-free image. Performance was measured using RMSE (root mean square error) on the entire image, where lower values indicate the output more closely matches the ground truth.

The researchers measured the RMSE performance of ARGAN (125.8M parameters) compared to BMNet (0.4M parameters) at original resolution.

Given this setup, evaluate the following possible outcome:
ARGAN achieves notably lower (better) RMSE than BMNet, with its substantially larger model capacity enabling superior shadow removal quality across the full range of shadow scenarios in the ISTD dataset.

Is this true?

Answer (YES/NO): NO